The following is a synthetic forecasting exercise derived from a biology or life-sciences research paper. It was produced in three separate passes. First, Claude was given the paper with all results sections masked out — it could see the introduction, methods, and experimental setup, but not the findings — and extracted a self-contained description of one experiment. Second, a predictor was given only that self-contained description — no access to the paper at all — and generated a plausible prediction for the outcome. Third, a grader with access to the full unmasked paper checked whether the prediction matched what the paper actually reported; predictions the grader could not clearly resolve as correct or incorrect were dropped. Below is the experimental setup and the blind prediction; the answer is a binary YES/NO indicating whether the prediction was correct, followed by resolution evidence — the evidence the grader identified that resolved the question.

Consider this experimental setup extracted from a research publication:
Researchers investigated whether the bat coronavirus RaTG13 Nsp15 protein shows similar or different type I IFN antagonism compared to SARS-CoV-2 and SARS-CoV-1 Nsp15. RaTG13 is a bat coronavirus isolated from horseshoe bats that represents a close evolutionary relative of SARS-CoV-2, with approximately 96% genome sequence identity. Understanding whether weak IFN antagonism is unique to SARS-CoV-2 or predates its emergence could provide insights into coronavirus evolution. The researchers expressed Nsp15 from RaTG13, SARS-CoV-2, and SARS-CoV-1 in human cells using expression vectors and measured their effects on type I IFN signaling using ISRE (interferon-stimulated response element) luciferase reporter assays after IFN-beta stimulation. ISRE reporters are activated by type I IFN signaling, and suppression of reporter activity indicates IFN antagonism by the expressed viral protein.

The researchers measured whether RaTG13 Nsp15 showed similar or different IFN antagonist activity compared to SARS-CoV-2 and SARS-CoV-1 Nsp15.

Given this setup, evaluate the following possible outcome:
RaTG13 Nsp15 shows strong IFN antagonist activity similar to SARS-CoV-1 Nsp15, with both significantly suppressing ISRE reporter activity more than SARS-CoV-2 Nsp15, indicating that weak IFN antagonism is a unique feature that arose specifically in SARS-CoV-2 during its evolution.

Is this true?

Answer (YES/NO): NO